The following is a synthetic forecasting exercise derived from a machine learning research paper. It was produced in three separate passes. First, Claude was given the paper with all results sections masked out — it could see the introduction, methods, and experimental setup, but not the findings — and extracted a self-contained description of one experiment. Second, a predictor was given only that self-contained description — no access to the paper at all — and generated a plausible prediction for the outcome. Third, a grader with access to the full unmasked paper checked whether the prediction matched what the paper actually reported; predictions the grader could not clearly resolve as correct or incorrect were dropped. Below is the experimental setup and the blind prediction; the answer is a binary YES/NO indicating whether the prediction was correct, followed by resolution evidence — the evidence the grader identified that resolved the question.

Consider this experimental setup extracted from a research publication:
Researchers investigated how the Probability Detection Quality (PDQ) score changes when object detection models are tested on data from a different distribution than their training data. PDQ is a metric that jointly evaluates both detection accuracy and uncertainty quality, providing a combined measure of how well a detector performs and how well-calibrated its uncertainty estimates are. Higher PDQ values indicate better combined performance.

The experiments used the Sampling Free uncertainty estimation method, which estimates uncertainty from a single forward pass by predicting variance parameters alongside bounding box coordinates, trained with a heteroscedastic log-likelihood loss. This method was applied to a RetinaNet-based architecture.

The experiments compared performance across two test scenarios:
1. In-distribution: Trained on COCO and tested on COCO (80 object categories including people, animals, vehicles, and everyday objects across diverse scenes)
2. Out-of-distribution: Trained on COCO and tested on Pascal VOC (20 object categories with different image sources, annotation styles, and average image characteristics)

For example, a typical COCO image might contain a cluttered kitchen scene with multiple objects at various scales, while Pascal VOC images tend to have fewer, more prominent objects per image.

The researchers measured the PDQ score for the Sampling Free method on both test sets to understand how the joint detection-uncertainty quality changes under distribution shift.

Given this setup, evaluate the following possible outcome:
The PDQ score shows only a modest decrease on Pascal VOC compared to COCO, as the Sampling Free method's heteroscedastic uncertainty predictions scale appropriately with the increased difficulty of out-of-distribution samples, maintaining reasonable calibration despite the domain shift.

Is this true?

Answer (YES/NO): NO